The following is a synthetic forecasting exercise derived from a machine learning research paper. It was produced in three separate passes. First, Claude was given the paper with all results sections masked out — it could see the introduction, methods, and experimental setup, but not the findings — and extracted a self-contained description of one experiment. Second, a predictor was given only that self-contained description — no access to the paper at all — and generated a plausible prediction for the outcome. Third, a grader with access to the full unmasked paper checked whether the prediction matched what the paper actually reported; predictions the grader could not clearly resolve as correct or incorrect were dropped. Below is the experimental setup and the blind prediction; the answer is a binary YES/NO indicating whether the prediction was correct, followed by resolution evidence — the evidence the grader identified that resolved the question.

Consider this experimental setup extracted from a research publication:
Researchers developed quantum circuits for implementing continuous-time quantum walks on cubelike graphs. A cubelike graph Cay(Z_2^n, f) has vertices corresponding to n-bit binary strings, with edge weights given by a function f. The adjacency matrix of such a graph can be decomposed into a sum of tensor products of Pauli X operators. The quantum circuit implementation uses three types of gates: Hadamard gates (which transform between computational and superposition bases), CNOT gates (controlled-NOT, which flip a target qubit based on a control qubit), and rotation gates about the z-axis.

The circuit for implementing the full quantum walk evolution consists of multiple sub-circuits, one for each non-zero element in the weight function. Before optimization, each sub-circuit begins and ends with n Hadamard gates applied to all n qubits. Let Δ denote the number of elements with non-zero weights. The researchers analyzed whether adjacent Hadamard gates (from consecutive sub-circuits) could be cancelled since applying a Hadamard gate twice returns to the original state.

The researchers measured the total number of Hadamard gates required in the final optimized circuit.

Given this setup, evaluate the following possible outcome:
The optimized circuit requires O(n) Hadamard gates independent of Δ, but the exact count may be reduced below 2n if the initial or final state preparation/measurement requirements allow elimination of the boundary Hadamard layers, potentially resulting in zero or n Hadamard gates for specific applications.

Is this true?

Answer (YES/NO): NO